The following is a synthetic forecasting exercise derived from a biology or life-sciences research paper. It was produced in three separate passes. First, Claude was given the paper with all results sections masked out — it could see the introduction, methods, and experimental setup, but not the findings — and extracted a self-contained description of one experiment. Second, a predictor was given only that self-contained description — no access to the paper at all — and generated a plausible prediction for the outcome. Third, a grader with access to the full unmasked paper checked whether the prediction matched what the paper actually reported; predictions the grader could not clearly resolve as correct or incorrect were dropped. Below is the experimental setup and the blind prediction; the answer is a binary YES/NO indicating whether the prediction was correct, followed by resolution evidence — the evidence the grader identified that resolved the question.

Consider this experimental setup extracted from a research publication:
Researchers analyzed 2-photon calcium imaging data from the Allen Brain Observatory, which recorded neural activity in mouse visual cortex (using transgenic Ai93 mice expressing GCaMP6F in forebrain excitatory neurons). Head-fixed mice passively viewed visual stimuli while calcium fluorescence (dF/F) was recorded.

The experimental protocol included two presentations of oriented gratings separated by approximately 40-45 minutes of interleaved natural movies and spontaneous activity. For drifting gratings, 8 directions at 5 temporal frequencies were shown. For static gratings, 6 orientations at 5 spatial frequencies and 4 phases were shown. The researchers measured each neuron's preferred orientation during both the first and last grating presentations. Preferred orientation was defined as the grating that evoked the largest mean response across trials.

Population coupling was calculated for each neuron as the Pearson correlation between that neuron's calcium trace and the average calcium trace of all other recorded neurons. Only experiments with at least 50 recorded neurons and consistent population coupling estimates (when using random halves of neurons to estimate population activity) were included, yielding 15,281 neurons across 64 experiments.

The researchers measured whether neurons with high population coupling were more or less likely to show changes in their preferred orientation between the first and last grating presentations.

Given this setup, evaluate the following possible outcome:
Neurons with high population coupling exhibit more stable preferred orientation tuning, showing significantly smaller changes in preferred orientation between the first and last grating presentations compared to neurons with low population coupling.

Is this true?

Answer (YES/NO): NO